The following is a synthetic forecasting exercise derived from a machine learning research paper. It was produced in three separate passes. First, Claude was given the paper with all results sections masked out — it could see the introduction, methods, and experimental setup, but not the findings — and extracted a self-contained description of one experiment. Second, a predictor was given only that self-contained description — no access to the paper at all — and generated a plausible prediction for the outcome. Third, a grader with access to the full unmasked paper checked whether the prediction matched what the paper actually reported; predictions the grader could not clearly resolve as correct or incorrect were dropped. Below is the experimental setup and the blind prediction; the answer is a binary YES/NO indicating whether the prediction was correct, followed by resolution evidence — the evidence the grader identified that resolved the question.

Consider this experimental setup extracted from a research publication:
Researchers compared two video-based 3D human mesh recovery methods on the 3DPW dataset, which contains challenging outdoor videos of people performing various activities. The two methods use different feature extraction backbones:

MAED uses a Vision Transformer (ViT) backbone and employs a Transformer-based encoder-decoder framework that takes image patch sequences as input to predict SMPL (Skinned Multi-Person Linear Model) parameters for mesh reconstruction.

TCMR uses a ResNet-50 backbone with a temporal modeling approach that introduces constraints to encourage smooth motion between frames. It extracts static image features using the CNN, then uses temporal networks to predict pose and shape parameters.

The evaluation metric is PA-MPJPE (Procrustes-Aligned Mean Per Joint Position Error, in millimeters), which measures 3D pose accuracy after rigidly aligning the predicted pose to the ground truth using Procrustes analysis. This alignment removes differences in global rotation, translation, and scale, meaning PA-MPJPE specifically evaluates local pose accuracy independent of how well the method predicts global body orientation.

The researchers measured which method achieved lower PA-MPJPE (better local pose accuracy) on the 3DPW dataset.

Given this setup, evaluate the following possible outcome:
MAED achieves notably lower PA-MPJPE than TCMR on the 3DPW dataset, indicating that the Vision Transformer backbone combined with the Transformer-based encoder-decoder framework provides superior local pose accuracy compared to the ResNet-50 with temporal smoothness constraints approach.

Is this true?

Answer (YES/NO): YES